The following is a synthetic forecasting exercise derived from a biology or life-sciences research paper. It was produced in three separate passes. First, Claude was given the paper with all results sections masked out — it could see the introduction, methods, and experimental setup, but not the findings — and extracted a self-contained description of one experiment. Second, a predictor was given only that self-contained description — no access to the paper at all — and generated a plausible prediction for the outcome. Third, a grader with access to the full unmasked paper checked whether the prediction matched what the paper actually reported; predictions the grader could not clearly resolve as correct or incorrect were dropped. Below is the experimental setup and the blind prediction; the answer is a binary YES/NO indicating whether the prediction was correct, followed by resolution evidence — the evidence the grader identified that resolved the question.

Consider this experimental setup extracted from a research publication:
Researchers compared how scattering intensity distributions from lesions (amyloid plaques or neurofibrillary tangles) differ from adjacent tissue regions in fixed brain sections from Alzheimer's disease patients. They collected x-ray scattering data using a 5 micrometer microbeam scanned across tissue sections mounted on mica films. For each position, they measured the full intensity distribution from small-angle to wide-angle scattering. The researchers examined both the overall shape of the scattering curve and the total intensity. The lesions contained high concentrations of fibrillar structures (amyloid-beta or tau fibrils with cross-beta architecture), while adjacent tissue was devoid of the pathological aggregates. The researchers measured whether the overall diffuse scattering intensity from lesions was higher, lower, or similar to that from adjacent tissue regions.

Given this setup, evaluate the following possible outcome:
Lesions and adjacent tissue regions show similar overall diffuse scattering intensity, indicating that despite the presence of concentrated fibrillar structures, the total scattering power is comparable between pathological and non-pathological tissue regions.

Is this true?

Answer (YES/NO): NO